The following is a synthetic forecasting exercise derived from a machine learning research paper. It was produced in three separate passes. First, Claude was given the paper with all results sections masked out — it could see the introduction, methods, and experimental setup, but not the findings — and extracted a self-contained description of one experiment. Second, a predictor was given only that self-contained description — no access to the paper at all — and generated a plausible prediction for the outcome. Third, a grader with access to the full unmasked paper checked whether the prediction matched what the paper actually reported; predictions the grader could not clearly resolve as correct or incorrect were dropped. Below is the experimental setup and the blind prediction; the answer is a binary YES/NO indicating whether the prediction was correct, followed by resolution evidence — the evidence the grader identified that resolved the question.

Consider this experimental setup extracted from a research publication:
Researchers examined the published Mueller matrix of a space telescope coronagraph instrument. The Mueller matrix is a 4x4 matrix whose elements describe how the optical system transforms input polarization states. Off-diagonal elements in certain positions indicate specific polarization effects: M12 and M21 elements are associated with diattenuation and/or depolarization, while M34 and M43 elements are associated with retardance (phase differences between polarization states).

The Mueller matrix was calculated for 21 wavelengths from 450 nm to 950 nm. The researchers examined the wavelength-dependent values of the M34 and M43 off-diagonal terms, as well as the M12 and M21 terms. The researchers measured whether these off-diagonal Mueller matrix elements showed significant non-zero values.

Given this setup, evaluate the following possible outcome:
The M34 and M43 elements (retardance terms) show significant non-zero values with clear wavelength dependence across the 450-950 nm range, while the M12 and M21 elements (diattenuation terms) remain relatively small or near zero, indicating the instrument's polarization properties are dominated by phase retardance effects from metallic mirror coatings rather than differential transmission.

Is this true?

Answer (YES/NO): NO